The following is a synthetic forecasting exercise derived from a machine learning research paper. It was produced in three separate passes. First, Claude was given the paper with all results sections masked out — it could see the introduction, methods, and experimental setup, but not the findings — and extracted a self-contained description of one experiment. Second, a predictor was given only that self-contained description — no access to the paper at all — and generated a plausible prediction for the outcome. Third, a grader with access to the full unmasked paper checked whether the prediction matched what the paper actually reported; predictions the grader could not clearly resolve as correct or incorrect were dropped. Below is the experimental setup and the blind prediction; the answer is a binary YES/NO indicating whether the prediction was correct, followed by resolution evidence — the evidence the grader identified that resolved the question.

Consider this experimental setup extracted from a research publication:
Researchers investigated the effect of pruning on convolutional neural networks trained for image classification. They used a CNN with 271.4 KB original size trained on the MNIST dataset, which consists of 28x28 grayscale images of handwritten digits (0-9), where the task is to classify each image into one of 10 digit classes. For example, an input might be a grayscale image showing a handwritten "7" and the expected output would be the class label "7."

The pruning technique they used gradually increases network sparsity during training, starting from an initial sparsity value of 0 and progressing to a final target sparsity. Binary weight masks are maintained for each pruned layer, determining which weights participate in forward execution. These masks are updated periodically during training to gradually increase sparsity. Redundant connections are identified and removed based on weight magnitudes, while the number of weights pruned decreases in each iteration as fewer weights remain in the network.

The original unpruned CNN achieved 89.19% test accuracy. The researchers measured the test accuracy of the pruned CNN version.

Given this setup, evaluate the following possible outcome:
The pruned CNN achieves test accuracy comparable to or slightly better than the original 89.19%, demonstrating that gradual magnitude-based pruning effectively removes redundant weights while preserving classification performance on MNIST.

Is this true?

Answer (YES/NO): YES